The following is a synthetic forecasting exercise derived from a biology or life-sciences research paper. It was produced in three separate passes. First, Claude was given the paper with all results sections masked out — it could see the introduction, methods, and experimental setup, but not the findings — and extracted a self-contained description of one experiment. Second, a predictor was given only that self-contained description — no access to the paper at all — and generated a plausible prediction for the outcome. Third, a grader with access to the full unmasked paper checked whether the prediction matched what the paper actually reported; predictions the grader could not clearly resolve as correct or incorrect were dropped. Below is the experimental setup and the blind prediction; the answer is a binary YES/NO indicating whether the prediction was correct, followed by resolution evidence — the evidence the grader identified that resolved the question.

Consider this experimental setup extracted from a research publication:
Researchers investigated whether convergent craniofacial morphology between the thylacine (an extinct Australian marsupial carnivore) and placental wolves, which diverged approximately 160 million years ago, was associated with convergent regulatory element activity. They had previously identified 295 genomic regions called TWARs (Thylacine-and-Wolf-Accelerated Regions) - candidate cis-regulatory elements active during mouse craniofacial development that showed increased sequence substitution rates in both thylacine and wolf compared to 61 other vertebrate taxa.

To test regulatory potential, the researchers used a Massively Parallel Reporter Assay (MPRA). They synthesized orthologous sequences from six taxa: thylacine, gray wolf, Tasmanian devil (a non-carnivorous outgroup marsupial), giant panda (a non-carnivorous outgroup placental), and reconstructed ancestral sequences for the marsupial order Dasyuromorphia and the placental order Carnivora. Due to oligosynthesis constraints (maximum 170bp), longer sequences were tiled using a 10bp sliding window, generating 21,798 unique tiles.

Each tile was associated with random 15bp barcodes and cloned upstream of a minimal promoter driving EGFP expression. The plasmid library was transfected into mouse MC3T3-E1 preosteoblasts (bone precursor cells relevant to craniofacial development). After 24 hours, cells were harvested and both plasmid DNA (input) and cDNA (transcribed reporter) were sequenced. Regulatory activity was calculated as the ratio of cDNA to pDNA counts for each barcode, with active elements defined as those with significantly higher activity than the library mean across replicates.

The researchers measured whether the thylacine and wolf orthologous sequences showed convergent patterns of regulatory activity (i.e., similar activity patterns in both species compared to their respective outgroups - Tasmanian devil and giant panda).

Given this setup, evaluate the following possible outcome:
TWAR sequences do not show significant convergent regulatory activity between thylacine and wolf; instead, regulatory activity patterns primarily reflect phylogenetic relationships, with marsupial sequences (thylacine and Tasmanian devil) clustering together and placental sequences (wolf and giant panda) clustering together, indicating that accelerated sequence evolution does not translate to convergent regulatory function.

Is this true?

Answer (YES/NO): YES